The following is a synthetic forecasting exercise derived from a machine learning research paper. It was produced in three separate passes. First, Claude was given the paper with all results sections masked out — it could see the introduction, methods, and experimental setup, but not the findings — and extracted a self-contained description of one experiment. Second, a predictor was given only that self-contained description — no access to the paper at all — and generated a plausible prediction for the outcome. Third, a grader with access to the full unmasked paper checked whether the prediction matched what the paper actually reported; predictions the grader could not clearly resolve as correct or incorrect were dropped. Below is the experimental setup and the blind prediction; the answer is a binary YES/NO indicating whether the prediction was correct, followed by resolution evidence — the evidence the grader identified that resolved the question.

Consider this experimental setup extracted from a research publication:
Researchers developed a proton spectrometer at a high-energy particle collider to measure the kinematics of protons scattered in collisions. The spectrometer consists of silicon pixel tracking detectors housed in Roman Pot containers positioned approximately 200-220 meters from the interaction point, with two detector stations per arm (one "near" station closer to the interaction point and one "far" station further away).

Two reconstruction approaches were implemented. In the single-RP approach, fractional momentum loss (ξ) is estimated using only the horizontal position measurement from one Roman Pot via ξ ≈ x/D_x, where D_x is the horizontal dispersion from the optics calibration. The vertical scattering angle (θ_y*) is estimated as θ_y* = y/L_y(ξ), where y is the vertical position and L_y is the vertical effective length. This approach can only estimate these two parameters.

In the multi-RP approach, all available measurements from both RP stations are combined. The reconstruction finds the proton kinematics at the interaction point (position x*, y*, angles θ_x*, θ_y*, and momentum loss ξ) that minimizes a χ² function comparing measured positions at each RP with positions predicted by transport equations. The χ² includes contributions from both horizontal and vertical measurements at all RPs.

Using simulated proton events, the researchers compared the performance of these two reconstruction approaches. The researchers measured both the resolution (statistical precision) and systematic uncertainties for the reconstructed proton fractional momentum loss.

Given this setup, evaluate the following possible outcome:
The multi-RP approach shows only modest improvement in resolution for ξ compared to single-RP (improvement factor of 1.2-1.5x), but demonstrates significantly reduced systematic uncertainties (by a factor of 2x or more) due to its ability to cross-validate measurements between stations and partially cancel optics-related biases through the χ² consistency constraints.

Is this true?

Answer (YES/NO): NO